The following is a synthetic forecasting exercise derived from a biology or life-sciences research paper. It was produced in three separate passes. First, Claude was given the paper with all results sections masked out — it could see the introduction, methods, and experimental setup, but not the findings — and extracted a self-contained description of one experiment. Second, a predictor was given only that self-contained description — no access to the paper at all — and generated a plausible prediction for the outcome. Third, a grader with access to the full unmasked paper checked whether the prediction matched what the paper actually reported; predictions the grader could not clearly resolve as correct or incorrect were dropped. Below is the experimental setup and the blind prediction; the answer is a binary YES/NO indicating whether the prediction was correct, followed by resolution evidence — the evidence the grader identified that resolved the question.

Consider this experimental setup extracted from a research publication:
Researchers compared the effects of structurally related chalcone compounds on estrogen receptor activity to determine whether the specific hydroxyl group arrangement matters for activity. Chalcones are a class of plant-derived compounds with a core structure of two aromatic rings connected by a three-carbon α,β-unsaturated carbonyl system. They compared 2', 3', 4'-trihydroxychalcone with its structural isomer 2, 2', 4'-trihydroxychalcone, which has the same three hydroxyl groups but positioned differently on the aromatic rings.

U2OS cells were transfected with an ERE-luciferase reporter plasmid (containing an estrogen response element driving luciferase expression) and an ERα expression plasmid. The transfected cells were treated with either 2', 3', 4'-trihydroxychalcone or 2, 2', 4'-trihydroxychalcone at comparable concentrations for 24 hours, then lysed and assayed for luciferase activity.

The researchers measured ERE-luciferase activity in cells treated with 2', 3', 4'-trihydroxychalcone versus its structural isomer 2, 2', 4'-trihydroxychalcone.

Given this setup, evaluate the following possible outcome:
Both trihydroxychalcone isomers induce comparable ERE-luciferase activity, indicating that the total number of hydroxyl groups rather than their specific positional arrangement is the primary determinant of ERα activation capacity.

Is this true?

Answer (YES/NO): NO